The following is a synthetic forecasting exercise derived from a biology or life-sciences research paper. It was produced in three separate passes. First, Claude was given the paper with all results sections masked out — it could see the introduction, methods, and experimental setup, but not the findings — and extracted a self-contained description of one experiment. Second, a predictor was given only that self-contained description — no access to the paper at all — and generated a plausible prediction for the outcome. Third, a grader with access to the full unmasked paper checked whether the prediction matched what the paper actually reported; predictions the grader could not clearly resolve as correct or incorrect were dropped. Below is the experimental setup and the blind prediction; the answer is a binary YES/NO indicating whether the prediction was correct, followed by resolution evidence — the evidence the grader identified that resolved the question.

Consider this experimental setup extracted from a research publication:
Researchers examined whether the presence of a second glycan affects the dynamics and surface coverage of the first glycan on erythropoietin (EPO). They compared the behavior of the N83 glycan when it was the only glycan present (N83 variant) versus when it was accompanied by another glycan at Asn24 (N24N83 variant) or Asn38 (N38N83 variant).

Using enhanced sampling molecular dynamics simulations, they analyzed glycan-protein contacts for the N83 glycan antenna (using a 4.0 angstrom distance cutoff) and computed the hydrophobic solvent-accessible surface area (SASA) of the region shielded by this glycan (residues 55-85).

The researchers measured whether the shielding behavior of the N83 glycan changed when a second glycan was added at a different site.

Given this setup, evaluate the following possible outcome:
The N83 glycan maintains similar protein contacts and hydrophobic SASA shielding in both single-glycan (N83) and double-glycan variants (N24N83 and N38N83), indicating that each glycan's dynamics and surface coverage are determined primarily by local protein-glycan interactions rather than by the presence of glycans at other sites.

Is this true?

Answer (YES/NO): NO